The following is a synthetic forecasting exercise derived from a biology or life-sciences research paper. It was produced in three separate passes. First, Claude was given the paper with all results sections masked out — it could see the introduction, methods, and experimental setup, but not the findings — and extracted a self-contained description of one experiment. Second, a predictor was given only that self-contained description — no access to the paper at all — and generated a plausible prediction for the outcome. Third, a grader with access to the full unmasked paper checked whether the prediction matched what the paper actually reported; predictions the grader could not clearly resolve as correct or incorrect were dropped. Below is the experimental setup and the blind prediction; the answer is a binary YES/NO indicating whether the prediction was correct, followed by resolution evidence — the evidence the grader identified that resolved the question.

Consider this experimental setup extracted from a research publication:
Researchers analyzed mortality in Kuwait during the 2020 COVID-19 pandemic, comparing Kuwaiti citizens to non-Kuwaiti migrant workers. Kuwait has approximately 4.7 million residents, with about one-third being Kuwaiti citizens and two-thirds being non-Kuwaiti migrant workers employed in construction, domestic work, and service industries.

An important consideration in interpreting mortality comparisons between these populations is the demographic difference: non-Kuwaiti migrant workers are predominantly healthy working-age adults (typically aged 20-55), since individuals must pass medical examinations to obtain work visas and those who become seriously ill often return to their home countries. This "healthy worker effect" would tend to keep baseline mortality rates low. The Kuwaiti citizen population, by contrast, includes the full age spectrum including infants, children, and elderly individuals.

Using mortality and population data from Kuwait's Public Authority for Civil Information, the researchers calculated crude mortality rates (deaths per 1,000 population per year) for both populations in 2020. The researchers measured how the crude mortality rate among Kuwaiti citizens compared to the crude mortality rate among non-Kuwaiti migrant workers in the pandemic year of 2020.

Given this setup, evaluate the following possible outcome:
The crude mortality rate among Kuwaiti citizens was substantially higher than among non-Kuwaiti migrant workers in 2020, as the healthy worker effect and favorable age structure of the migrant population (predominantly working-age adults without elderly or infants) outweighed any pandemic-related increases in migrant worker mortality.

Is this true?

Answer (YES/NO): YES